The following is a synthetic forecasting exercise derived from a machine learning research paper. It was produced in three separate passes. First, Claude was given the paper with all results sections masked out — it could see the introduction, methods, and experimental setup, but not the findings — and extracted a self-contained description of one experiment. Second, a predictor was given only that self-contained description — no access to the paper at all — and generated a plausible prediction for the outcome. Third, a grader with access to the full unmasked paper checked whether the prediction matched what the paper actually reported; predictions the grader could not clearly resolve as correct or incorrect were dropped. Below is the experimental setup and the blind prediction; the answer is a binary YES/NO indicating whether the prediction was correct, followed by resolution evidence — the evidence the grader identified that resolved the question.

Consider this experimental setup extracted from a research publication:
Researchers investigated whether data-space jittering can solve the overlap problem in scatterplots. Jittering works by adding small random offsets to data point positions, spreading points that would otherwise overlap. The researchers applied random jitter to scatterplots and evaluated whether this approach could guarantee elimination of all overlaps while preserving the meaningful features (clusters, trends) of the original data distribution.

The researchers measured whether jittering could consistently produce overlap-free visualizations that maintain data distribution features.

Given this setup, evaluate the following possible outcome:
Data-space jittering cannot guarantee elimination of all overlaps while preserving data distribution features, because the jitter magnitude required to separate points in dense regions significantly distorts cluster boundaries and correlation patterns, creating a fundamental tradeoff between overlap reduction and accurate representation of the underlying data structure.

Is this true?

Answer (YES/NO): YES